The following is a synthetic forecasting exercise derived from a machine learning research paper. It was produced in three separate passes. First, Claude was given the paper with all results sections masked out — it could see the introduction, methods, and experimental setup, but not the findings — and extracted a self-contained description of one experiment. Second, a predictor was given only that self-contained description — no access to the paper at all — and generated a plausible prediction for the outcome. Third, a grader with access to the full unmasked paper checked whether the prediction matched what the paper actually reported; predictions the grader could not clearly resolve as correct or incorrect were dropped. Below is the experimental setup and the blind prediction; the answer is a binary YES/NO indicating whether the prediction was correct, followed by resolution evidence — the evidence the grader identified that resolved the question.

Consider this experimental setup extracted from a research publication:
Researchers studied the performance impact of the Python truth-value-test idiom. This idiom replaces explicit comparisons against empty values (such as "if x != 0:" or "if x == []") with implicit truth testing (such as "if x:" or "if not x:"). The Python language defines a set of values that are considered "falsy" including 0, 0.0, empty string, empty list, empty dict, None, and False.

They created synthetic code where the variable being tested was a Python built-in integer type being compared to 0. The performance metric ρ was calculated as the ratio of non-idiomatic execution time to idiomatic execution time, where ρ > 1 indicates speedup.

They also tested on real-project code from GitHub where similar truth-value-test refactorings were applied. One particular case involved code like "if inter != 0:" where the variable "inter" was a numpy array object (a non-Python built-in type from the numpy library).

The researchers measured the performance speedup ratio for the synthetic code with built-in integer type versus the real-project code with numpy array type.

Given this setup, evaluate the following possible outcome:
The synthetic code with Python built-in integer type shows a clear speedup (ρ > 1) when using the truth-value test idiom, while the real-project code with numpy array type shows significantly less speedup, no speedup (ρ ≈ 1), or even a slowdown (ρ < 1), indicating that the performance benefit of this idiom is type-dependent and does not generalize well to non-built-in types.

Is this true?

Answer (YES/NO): NO